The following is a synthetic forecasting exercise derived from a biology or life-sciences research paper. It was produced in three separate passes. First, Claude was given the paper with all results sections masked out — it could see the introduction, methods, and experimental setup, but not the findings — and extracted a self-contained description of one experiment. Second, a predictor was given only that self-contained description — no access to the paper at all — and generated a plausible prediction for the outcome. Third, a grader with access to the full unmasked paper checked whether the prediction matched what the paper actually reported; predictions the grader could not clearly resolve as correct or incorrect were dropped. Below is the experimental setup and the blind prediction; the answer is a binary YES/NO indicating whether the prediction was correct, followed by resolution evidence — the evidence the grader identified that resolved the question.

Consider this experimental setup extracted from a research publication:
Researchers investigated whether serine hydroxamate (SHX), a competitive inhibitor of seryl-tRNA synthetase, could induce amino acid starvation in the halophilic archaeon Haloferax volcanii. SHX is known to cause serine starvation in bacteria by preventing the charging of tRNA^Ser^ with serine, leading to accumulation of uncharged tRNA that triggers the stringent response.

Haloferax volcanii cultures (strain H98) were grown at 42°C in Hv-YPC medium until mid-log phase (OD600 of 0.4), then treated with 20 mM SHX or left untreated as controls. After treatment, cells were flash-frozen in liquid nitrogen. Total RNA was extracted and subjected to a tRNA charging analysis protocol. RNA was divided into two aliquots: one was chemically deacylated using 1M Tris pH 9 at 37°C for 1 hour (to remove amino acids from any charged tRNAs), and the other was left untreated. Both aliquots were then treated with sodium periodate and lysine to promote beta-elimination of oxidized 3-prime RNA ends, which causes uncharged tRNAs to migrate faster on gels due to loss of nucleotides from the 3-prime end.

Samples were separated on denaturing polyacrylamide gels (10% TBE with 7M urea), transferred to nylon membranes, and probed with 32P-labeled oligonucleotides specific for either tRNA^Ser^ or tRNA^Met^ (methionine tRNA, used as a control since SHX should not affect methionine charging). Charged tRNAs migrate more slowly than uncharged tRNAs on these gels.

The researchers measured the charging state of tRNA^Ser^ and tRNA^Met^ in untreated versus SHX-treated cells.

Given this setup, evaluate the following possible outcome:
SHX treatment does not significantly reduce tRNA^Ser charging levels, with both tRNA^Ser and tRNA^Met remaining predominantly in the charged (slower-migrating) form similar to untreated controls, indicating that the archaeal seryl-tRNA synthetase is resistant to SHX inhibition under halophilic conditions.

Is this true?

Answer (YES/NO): NO